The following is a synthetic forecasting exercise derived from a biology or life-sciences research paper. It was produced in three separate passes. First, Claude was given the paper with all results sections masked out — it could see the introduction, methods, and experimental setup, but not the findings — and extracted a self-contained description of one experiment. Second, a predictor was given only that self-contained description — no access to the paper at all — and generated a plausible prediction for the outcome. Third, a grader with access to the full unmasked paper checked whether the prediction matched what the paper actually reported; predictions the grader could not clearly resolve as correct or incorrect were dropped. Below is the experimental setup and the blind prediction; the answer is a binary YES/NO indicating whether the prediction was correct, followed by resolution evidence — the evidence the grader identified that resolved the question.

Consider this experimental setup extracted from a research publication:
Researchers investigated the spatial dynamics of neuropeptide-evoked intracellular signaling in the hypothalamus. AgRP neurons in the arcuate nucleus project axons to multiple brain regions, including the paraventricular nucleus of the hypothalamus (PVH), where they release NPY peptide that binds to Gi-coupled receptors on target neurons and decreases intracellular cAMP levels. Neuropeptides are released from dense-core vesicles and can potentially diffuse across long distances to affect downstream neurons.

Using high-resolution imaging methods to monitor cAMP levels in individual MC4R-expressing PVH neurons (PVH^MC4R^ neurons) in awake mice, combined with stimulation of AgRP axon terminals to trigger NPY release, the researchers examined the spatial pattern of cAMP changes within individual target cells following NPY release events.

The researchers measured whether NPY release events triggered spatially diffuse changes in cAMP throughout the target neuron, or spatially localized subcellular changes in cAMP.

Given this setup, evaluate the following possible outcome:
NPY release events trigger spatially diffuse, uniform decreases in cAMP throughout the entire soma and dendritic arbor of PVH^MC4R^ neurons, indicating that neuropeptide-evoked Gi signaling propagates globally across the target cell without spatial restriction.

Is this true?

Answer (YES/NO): NO